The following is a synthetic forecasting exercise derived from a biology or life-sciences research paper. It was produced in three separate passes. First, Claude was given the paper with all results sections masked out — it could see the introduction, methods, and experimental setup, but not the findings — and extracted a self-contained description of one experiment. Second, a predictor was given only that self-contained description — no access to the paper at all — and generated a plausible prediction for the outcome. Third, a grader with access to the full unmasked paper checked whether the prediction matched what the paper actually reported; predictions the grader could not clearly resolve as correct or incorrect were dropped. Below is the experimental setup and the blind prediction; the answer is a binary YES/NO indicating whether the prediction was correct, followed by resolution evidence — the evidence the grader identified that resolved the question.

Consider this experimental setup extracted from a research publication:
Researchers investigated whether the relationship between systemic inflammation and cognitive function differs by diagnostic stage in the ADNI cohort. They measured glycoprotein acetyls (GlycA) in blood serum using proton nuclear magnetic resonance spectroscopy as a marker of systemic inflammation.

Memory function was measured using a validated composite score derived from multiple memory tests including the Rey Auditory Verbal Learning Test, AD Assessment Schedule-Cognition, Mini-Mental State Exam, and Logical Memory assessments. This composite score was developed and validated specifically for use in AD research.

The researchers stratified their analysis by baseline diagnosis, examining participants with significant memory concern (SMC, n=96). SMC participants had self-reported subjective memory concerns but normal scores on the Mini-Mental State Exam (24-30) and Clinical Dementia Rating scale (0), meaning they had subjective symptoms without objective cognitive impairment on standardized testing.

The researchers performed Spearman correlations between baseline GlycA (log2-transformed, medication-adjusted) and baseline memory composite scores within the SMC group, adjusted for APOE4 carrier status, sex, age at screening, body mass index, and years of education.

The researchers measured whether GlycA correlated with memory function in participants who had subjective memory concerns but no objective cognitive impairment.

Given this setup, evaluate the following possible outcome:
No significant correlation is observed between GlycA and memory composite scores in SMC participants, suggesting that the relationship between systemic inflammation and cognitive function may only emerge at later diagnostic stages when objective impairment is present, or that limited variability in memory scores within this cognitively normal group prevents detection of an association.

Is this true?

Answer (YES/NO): YES